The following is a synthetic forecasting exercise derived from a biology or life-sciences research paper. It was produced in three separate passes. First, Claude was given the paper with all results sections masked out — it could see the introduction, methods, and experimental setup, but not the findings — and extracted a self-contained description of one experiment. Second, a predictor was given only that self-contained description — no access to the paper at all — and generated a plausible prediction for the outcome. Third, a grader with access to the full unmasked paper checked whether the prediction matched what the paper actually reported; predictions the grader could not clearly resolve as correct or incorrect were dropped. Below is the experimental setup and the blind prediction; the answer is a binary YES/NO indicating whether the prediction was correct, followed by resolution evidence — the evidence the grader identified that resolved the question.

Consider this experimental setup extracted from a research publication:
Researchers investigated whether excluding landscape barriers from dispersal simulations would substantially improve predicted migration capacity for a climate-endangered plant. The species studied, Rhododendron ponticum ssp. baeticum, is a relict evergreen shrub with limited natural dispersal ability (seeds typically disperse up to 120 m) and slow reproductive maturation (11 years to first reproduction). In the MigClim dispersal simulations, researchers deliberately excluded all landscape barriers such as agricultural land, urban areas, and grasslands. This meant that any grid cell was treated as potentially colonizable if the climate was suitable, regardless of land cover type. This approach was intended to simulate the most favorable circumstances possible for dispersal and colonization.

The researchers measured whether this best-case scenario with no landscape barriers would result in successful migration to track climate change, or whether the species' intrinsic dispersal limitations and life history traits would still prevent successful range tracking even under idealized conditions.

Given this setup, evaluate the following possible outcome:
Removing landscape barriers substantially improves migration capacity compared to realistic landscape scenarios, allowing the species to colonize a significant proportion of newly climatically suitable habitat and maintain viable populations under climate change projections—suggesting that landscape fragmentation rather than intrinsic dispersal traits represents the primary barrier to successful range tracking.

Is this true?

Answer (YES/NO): NO